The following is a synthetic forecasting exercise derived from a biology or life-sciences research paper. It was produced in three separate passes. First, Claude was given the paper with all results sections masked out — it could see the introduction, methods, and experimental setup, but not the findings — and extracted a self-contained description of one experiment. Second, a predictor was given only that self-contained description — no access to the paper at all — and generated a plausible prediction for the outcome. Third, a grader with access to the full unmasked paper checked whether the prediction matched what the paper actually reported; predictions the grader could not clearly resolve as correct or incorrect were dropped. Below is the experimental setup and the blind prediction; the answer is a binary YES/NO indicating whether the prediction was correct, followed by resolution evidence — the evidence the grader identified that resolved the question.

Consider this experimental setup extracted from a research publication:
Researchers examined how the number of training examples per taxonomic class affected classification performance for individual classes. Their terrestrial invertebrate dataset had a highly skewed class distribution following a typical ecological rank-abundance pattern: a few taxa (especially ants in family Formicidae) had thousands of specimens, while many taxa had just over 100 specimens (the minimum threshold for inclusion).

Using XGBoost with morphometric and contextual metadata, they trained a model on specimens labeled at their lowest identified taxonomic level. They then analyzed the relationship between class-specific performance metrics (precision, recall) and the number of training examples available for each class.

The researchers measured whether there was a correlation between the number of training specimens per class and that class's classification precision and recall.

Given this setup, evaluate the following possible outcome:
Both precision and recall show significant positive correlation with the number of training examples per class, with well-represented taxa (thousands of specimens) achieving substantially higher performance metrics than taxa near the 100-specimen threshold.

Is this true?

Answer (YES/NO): NO